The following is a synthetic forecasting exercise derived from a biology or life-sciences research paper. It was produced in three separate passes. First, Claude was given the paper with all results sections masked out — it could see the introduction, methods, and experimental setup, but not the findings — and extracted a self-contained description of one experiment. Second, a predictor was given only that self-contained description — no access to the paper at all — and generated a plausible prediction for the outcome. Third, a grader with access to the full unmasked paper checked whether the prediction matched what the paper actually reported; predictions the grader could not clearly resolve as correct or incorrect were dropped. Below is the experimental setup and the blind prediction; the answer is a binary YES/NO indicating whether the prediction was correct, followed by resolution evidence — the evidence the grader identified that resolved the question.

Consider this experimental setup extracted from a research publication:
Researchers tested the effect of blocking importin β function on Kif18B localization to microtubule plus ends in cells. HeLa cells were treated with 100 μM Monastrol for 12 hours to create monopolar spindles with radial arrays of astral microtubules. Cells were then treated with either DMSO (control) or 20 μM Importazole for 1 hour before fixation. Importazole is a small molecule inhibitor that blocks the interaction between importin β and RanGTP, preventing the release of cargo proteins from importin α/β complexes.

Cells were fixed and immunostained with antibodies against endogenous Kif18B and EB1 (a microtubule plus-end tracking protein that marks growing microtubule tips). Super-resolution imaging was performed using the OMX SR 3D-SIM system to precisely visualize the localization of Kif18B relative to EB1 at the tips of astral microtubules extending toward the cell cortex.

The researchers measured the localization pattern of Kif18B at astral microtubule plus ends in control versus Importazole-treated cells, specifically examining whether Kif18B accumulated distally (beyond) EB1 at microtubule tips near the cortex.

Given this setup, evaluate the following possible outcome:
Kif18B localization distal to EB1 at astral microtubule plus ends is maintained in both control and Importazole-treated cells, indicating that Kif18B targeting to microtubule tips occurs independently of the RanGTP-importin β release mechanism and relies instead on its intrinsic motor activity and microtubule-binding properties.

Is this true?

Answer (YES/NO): NO